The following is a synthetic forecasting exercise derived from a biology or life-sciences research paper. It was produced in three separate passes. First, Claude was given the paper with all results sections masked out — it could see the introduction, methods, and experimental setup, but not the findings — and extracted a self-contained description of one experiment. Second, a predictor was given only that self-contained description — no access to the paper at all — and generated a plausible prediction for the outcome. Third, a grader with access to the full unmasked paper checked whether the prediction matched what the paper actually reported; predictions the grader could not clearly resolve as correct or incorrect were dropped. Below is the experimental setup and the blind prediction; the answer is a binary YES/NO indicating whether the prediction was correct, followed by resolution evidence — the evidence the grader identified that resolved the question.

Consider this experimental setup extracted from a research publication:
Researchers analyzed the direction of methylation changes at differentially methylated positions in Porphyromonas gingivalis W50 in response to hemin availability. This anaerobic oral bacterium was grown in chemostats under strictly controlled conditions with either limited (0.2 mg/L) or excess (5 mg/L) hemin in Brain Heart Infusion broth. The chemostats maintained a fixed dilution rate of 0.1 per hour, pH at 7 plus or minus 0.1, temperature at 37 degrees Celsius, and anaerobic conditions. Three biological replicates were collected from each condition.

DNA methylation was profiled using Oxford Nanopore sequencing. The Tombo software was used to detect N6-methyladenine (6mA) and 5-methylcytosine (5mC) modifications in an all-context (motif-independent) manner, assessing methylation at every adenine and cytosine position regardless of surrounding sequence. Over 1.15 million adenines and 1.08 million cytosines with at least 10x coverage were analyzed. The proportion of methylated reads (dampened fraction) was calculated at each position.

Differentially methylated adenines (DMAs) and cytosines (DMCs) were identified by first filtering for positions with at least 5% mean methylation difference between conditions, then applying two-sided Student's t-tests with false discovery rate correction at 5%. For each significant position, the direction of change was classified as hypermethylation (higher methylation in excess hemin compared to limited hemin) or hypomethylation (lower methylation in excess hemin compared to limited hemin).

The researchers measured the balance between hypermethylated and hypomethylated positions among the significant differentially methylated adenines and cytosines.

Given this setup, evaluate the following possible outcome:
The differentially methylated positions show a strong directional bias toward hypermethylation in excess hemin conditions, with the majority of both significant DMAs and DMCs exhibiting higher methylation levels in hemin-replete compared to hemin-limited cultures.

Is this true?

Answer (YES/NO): YES